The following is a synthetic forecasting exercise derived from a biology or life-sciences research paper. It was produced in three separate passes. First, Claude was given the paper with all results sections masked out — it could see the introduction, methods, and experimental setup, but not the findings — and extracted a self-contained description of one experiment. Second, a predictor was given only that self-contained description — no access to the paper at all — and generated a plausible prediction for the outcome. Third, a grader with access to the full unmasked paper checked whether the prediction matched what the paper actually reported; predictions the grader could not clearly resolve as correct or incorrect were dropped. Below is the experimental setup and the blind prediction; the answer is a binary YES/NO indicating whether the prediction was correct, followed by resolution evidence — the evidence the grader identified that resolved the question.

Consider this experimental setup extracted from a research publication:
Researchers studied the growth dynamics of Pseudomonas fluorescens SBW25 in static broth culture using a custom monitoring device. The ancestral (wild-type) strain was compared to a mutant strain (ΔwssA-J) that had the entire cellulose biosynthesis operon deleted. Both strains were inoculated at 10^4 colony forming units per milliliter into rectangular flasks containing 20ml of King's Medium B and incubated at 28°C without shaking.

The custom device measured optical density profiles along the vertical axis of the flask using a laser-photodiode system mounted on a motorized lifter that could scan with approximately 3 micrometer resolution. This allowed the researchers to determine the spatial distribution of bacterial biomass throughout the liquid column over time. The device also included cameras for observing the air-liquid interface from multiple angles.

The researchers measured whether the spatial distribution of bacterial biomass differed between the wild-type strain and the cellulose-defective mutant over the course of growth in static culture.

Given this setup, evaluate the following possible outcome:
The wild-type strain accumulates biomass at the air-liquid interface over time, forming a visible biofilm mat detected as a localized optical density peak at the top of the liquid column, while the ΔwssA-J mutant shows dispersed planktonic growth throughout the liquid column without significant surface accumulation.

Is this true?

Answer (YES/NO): YES